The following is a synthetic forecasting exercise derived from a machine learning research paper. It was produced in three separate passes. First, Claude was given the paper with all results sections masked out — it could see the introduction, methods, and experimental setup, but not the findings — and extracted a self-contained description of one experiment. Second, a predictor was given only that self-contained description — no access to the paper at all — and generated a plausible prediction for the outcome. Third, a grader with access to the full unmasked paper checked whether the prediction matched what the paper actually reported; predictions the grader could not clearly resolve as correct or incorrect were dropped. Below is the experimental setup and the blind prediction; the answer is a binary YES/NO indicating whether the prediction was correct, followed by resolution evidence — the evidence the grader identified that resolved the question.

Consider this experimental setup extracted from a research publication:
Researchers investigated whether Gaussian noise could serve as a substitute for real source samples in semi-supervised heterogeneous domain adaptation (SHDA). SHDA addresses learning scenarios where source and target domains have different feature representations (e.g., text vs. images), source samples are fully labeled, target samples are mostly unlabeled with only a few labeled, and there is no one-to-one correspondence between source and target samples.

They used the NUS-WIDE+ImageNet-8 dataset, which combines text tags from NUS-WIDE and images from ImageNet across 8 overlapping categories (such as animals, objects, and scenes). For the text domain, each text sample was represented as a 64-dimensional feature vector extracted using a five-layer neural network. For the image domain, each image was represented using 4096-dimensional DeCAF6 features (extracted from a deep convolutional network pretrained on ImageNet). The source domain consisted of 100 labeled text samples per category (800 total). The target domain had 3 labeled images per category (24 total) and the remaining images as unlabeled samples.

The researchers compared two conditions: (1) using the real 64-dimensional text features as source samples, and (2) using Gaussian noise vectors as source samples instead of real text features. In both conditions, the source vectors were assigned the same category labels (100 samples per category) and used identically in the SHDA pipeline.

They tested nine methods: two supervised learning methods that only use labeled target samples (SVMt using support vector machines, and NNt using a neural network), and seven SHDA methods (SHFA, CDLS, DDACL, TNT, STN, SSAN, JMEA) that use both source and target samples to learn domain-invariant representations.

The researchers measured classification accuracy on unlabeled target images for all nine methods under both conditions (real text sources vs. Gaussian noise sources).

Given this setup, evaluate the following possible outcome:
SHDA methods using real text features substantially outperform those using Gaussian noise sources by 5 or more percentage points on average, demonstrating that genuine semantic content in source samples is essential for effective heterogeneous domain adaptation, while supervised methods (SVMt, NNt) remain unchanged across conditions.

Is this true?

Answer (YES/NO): NO